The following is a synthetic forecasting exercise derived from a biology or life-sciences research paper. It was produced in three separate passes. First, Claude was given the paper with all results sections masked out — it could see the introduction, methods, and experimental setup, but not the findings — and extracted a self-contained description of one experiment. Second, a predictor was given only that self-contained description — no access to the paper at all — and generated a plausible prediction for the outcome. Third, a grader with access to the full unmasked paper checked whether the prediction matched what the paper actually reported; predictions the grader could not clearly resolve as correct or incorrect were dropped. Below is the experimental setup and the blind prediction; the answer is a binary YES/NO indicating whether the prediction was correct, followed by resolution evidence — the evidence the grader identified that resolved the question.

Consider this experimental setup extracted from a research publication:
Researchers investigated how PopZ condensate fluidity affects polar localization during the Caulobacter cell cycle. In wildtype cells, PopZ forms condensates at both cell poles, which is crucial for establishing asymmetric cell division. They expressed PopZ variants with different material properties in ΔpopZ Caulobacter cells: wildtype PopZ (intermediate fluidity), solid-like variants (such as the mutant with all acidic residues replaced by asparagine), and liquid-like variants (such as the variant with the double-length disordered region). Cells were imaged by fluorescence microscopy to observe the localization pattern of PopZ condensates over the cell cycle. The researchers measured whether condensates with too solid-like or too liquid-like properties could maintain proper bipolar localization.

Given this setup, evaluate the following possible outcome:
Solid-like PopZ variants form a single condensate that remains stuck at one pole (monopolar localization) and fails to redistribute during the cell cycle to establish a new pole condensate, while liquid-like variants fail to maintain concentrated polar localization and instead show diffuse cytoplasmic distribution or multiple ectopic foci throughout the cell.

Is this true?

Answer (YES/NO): YES